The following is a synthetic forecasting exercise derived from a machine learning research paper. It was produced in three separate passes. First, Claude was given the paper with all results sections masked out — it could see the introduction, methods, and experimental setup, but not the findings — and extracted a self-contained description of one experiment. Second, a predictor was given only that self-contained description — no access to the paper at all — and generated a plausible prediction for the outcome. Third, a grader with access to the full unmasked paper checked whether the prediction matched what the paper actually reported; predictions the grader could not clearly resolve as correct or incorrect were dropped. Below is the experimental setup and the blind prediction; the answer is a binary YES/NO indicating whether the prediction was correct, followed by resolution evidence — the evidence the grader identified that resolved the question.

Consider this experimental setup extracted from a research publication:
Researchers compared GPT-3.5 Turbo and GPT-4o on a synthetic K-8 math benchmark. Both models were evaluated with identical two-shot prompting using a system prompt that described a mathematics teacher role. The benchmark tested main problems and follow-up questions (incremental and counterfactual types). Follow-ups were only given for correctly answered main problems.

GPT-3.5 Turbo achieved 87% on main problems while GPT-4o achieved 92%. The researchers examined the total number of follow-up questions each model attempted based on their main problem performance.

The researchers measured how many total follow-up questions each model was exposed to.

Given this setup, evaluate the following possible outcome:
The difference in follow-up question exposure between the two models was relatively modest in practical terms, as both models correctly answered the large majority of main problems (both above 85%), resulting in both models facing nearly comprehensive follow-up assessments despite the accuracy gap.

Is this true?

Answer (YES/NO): YES